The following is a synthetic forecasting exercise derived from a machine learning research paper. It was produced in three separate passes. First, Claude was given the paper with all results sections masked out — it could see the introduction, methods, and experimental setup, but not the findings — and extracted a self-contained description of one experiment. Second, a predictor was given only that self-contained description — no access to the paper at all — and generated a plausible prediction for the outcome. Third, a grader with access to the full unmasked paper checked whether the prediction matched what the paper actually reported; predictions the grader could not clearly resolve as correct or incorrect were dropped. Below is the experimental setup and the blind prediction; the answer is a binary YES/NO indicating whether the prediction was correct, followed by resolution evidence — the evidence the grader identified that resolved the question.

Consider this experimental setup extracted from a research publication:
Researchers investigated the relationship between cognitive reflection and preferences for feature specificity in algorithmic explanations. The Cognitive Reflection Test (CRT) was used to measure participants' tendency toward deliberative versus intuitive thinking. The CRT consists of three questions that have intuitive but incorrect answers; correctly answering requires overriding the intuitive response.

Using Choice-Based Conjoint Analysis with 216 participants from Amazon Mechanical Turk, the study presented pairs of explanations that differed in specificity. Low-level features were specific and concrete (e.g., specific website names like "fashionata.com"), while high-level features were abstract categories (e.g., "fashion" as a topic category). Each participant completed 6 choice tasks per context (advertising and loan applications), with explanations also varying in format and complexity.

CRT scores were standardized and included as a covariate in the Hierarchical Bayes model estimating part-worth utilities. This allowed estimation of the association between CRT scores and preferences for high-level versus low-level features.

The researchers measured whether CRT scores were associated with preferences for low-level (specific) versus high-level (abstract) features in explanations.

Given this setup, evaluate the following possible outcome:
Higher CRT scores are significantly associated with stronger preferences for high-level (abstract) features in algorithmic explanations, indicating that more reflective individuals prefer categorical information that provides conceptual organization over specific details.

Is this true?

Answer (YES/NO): NO